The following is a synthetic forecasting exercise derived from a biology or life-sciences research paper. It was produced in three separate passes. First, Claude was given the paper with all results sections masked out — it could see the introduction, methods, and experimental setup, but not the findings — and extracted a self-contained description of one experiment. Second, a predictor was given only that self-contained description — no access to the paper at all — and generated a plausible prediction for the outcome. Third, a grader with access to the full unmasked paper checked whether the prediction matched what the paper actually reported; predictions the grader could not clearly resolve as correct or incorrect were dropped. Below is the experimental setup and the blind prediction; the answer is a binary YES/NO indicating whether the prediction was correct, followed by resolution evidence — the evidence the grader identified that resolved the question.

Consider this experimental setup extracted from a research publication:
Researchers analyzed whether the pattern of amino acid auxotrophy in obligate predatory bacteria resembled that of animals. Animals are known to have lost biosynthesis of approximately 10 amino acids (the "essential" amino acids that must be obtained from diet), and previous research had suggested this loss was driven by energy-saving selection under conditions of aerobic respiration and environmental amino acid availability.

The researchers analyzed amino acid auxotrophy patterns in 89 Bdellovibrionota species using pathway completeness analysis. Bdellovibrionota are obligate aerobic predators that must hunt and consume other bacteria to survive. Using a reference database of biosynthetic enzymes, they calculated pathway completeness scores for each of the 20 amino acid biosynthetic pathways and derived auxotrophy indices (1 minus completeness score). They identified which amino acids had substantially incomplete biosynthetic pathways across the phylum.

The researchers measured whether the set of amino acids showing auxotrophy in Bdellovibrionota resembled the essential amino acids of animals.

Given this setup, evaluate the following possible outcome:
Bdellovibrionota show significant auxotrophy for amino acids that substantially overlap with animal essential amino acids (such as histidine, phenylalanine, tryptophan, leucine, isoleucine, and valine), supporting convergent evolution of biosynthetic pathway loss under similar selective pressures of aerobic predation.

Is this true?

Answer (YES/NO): YES